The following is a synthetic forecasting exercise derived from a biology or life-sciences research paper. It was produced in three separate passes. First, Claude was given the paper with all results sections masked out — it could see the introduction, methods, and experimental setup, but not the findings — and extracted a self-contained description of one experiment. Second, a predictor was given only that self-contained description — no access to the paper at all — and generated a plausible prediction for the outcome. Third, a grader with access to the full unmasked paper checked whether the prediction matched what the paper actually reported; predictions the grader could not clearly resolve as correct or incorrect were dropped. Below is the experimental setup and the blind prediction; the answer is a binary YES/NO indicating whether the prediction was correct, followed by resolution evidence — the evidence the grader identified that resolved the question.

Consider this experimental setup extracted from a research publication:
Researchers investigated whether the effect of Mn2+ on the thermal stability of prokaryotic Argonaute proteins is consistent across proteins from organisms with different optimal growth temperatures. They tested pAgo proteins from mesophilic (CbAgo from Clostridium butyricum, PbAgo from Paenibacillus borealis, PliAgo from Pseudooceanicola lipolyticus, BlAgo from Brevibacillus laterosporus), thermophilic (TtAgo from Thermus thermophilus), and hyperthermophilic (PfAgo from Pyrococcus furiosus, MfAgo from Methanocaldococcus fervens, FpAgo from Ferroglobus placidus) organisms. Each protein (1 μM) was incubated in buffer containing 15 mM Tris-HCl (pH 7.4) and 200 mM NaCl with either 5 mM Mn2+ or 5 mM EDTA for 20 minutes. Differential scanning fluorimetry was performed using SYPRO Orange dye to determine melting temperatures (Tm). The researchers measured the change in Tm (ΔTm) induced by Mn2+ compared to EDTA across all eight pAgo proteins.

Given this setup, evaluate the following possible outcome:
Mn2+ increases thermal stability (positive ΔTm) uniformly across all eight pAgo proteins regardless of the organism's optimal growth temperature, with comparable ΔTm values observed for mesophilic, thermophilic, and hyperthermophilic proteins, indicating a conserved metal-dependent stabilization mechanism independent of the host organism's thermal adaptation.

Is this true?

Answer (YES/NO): NO